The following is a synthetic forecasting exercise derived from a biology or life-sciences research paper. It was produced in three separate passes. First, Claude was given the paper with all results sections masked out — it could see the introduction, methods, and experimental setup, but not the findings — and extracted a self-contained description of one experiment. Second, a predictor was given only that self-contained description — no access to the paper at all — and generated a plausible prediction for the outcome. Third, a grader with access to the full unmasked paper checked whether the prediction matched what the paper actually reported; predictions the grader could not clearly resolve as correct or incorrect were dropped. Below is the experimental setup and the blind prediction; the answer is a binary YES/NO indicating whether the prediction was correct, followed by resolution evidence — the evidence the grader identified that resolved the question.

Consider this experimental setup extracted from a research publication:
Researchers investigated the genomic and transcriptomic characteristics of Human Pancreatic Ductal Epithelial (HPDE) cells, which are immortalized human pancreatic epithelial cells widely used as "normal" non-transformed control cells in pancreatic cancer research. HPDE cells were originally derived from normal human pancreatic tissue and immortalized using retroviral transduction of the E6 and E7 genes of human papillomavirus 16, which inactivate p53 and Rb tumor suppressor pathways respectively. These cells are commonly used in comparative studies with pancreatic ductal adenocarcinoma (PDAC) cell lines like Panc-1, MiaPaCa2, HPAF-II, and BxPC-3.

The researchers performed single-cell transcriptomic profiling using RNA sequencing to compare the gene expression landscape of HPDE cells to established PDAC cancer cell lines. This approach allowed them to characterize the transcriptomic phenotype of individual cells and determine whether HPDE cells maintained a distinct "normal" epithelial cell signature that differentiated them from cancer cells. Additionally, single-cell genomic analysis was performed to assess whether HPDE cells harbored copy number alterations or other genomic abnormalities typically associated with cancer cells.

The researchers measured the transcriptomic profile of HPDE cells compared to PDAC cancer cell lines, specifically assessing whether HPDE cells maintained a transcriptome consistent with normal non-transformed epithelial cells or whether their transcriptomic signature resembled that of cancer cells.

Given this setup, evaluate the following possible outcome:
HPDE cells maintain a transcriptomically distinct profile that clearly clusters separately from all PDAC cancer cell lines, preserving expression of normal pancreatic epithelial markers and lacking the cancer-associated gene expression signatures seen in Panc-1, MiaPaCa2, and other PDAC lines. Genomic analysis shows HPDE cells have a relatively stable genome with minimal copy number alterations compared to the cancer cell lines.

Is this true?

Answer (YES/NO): NO